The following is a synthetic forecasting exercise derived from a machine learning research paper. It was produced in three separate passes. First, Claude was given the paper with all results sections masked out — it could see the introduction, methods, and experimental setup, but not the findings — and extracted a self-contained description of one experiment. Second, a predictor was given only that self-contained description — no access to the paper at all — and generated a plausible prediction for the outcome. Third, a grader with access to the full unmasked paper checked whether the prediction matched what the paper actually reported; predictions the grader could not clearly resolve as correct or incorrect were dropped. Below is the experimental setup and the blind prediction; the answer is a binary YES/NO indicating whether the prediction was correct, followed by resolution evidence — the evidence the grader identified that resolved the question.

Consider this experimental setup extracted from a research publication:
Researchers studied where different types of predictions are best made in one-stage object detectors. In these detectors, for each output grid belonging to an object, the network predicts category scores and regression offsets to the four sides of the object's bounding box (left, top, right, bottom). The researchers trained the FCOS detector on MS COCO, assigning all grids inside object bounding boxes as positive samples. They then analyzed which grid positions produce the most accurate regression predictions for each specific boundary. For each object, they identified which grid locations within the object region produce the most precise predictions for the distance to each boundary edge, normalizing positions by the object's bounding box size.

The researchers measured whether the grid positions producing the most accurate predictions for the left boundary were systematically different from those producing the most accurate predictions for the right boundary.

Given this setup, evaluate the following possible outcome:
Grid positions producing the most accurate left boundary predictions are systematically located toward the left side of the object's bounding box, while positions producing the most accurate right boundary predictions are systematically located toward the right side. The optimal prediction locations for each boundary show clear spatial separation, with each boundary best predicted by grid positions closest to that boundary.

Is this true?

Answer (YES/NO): YES